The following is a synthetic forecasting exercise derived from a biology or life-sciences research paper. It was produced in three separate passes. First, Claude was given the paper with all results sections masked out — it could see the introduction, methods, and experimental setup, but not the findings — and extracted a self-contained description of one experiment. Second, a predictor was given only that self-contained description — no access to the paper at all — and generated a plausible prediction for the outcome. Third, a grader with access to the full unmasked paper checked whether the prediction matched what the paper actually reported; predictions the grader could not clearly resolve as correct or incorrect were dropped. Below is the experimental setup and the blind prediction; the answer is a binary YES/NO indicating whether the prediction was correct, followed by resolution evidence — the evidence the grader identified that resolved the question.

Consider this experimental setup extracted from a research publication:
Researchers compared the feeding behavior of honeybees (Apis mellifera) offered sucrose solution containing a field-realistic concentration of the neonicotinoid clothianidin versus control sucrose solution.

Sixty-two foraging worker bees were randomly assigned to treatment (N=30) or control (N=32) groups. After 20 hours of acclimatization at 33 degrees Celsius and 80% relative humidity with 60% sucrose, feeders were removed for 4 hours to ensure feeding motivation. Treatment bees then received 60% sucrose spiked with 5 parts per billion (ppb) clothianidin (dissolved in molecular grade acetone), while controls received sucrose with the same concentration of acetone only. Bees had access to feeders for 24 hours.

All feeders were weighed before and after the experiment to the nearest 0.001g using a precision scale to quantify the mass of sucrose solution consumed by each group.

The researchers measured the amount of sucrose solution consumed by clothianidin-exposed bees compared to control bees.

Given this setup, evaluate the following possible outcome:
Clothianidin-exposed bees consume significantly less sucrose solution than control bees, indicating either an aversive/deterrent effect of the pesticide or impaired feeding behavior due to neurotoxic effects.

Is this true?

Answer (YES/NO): NO